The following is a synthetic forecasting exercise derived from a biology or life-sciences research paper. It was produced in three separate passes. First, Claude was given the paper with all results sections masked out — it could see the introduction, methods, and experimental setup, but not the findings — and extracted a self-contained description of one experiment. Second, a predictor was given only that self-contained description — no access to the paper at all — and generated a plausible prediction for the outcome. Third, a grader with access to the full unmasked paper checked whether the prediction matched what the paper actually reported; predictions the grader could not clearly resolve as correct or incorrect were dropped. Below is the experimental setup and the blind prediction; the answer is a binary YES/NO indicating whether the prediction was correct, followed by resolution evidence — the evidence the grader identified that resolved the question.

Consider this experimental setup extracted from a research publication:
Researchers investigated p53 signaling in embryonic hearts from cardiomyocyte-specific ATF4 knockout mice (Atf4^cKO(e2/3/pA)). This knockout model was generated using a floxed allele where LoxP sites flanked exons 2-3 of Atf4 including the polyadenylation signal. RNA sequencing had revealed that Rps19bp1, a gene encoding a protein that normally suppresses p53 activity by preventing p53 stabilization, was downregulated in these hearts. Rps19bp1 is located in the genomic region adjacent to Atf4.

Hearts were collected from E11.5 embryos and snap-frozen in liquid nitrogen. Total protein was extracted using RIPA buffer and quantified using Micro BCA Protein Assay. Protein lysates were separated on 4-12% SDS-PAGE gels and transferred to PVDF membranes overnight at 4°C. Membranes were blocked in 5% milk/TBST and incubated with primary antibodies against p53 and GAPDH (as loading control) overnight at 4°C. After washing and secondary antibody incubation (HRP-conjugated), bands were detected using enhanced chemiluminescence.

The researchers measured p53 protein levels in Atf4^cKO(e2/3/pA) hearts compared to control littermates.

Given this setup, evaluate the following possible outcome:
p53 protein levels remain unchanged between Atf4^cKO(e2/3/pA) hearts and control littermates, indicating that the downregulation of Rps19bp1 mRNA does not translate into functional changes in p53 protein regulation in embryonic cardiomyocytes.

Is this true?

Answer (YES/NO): NO